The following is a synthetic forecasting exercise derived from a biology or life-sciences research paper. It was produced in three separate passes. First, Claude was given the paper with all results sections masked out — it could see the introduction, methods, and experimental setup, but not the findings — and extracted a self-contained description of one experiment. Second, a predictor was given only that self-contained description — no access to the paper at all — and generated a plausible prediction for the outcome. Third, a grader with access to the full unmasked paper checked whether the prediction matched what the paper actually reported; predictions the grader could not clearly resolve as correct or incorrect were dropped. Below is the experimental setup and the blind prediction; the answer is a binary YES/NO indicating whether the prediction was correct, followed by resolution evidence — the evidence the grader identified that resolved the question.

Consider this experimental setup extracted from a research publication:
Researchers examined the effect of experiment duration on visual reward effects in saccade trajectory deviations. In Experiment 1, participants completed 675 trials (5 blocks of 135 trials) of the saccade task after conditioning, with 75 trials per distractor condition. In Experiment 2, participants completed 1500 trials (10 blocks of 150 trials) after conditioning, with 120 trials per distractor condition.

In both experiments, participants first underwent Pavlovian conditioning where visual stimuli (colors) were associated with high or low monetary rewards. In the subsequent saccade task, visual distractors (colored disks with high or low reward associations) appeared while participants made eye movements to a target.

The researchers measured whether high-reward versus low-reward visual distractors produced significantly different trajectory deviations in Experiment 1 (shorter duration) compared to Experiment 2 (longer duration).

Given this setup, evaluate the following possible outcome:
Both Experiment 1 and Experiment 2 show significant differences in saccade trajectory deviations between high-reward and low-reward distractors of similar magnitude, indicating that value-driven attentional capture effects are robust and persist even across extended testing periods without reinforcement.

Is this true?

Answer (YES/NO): NO